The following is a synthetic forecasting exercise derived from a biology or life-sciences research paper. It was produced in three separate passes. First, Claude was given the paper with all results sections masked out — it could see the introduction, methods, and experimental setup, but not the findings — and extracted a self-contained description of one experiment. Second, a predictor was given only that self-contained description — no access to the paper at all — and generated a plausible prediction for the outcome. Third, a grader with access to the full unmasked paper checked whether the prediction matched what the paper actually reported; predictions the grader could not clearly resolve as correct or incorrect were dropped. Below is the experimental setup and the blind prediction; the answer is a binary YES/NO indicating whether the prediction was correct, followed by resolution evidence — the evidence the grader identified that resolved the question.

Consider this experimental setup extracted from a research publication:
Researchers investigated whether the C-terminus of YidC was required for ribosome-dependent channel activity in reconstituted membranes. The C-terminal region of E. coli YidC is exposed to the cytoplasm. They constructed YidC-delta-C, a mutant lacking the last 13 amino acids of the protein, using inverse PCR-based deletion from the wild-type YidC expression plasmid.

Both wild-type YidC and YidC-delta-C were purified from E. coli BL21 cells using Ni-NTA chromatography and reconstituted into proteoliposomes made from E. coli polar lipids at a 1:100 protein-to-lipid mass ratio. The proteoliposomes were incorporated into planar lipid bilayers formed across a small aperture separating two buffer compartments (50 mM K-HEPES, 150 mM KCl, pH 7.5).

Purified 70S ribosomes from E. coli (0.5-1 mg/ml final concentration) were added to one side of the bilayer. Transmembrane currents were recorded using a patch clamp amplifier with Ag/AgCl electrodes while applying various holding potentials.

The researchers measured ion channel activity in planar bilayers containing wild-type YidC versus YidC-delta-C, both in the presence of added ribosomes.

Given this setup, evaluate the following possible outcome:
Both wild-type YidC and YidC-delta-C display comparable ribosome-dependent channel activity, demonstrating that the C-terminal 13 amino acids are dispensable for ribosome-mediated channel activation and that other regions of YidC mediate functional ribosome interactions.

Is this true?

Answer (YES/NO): YES